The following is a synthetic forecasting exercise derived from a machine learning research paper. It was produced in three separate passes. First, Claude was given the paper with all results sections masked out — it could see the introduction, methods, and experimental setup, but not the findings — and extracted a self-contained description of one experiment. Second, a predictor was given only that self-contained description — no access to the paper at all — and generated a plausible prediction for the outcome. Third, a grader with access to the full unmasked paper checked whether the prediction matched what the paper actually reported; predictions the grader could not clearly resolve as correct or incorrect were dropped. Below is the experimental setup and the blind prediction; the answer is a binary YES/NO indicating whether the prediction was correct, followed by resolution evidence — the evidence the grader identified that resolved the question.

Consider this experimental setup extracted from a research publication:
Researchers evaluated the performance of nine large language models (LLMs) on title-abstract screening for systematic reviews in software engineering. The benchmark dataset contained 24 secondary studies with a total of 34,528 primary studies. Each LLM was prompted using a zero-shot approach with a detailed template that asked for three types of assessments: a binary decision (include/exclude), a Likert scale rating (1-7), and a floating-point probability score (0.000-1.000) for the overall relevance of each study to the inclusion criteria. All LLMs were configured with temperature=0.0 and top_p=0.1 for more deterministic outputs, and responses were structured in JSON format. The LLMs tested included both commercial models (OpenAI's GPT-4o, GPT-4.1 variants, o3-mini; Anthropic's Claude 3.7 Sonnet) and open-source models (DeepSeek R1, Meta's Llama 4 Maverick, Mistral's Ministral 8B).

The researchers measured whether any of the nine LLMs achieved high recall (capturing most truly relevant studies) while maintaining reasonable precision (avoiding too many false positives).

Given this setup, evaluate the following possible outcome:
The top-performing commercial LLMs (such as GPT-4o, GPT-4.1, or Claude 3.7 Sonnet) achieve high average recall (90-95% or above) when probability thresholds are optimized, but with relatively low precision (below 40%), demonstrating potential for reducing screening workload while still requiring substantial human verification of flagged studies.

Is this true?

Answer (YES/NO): NO